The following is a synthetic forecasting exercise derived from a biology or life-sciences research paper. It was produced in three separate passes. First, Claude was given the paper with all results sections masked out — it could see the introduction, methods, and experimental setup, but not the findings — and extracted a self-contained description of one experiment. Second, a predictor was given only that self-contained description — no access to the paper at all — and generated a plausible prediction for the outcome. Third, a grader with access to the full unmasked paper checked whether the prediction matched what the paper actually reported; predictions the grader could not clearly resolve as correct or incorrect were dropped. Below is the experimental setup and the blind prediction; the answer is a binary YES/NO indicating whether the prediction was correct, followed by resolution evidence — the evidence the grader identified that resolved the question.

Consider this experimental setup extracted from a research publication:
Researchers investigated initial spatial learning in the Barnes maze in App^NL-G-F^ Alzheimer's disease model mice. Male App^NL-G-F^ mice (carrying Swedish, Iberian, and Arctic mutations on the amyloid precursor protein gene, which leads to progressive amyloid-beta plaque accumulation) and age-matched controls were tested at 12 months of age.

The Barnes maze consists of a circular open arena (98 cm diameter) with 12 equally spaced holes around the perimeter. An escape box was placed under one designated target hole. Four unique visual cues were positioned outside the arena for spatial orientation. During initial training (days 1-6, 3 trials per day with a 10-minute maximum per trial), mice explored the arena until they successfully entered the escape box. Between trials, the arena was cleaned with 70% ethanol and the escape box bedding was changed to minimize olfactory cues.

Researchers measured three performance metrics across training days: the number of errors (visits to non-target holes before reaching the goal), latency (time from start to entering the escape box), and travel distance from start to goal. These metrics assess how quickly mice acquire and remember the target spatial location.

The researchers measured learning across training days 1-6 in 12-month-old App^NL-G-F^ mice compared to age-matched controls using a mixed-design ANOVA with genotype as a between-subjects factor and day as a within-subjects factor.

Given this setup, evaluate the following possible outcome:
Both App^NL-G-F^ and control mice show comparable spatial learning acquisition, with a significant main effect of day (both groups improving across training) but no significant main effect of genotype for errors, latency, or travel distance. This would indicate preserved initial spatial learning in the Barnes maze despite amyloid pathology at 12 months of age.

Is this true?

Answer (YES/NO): NO